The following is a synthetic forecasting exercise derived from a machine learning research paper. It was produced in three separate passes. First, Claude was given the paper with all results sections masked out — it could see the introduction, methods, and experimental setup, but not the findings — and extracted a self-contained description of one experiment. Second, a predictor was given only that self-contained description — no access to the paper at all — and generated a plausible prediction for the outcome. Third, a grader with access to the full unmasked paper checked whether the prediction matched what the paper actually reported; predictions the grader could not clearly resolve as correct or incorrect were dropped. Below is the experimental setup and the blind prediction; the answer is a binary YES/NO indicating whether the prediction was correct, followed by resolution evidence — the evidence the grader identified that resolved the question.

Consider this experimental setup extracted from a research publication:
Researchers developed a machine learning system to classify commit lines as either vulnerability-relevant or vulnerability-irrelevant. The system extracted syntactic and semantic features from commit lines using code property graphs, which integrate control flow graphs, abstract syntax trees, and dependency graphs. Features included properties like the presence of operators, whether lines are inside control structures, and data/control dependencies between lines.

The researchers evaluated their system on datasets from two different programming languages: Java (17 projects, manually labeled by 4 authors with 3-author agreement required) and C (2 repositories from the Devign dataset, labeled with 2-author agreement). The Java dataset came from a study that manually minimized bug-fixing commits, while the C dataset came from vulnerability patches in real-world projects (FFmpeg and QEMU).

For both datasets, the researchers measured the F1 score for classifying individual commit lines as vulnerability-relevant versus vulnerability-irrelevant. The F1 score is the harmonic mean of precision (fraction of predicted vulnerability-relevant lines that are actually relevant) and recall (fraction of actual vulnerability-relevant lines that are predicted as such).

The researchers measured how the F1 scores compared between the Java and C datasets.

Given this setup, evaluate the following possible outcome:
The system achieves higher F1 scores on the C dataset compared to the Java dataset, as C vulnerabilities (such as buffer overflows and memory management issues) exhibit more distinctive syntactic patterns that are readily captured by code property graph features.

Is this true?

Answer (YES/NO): YES